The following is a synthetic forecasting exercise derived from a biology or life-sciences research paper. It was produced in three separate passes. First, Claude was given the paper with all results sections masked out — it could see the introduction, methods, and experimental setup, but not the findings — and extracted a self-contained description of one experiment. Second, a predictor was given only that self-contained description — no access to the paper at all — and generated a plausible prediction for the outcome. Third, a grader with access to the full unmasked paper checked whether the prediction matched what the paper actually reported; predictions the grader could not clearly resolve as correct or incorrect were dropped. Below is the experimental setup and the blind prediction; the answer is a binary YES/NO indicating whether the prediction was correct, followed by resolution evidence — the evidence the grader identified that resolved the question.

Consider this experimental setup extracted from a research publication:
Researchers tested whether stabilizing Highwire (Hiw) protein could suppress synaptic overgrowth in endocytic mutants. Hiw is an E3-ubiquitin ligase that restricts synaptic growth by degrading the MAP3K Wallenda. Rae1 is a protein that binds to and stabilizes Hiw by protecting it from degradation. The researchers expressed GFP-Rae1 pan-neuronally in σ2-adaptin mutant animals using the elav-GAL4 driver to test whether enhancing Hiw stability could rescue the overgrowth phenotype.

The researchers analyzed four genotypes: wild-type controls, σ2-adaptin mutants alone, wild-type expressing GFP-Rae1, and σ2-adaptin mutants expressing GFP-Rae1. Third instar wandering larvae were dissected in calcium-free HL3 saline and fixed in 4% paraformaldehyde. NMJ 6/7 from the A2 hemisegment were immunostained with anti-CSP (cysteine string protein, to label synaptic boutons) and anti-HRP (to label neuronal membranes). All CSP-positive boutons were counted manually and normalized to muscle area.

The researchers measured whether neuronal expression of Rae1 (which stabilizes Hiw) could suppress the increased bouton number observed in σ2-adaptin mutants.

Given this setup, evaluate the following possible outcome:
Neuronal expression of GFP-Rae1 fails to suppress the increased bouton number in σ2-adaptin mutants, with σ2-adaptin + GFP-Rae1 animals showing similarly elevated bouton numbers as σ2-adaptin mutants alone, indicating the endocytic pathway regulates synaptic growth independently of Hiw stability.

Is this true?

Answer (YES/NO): NO